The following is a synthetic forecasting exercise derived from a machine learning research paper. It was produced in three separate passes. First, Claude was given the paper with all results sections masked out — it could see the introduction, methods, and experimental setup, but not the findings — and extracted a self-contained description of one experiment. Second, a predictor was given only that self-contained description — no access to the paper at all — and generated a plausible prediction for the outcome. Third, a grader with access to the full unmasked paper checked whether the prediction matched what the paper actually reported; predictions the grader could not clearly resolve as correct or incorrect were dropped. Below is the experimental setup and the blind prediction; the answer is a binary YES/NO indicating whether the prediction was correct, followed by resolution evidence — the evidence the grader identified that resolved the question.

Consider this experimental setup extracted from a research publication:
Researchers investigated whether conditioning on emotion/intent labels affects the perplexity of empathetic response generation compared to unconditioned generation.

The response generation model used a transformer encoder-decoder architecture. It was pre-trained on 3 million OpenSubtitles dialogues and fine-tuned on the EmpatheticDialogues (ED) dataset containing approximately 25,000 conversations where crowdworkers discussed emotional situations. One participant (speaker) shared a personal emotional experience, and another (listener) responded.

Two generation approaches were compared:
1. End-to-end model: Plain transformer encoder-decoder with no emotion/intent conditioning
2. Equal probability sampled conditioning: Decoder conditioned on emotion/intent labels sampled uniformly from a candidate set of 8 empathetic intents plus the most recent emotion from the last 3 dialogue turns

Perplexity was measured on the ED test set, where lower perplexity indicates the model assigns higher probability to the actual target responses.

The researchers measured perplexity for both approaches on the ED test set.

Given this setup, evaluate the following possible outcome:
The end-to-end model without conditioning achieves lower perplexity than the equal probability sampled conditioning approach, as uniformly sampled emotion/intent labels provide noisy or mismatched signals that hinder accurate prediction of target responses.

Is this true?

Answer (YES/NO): YES